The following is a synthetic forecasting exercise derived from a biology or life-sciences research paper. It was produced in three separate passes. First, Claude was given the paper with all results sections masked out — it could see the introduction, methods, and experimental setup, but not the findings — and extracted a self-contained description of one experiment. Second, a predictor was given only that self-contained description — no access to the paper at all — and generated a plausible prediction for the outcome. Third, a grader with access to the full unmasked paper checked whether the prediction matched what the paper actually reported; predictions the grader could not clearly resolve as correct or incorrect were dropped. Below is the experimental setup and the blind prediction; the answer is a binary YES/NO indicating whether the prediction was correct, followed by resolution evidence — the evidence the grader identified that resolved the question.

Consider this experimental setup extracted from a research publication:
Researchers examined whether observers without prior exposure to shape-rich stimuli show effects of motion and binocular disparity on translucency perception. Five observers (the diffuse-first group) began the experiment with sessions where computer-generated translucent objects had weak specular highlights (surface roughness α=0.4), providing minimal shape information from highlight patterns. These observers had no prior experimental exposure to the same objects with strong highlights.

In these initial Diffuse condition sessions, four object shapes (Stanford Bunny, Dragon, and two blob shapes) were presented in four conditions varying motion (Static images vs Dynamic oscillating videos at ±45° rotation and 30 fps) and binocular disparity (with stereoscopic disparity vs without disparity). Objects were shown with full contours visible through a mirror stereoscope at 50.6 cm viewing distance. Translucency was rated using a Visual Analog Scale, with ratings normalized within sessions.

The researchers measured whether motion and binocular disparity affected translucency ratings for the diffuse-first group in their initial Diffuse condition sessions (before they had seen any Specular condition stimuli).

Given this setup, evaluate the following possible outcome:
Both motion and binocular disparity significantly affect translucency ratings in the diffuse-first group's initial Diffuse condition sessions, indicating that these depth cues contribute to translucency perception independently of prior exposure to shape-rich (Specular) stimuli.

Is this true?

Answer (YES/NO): NO